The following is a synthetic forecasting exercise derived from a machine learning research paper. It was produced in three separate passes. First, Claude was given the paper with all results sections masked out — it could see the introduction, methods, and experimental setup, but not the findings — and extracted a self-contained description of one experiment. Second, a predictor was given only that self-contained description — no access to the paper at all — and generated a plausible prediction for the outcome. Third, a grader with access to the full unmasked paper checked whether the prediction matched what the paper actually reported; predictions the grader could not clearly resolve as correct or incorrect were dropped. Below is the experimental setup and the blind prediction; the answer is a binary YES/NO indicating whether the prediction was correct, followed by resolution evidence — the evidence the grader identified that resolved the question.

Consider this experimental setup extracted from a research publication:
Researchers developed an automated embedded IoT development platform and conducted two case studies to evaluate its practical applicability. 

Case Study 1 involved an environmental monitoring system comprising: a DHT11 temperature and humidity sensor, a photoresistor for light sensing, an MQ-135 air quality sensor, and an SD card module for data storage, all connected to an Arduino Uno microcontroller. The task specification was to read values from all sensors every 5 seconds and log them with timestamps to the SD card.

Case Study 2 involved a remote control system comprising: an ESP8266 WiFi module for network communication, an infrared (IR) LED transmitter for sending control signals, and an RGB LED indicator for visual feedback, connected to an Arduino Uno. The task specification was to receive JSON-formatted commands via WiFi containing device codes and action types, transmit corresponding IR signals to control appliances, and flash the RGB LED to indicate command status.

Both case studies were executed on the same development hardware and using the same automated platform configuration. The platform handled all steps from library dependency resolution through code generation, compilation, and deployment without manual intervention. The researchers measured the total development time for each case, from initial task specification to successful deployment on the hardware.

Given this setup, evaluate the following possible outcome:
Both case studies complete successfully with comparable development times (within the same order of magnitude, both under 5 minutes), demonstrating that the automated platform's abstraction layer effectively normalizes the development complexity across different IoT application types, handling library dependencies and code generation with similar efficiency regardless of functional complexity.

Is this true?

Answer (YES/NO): YES